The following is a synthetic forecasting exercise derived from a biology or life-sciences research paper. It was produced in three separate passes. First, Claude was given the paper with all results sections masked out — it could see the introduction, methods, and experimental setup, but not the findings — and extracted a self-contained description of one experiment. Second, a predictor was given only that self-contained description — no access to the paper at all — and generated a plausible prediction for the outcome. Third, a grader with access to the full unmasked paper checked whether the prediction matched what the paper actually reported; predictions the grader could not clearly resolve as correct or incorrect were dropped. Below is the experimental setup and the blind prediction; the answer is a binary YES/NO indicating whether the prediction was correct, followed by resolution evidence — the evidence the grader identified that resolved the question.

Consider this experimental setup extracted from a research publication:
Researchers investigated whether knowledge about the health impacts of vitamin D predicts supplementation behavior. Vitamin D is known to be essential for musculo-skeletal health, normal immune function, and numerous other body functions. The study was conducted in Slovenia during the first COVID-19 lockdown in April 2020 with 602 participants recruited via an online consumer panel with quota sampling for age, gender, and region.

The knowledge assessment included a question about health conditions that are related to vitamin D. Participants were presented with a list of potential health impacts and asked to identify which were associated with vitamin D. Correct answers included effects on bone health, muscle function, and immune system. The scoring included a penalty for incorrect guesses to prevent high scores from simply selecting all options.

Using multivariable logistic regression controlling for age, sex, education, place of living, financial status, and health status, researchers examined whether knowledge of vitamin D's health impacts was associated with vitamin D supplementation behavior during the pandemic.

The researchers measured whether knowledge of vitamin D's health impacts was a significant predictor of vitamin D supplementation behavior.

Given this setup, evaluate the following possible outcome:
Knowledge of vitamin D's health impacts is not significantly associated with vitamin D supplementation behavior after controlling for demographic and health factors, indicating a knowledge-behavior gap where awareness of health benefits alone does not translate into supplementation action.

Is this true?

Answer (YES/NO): NO